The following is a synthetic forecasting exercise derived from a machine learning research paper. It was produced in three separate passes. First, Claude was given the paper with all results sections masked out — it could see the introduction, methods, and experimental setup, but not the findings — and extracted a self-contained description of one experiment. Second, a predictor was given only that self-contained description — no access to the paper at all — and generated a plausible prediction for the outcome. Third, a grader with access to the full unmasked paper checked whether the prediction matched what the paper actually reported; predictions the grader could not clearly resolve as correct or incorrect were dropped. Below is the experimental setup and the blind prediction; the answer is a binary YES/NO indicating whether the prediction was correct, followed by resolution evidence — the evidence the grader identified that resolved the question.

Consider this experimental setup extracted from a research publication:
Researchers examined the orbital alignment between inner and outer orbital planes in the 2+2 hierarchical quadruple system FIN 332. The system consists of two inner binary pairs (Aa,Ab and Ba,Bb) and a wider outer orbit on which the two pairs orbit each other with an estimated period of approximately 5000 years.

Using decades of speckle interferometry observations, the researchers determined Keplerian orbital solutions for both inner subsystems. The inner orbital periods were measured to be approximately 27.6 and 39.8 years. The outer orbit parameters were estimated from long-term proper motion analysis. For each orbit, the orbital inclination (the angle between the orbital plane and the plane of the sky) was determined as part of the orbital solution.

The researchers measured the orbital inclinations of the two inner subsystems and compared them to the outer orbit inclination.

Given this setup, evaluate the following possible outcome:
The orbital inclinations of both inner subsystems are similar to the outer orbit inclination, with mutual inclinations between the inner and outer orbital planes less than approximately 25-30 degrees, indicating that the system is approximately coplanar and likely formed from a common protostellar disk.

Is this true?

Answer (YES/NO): NO